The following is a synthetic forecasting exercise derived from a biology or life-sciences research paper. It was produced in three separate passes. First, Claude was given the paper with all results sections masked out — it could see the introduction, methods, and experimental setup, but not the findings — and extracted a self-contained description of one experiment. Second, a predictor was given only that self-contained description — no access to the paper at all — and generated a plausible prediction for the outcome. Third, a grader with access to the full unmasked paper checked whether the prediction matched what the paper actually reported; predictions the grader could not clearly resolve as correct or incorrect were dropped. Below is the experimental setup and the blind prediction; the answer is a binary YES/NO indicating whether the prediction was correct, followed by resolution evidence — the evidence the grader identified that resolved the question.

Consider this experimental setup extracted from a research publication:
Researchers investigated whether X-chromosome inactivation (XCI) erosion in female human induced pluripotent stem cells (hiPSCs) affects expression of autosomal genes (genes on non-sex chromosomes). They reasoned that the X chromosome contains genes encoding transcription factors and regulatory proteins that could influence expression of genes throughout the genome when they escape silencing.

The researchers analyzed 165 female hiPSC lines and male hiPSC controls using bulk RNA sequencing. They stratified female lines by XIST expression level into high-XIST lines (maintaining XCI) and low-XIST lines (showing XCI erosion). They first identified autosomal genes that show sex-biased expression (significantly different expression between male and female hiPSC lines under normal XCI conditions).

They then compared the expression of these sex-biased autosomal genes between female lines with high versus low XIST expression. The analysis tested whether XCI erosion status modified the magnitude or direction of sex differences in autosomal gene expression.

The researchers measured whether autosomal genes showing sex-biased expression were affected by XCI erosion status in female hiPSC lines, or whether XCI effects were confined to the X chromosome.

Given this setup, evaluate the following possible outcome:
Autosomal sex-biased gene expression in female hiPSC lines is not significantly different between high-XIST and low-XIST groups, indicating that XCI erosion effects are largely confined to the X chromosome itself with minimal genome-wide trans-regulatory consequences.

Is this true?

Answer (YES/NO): NO